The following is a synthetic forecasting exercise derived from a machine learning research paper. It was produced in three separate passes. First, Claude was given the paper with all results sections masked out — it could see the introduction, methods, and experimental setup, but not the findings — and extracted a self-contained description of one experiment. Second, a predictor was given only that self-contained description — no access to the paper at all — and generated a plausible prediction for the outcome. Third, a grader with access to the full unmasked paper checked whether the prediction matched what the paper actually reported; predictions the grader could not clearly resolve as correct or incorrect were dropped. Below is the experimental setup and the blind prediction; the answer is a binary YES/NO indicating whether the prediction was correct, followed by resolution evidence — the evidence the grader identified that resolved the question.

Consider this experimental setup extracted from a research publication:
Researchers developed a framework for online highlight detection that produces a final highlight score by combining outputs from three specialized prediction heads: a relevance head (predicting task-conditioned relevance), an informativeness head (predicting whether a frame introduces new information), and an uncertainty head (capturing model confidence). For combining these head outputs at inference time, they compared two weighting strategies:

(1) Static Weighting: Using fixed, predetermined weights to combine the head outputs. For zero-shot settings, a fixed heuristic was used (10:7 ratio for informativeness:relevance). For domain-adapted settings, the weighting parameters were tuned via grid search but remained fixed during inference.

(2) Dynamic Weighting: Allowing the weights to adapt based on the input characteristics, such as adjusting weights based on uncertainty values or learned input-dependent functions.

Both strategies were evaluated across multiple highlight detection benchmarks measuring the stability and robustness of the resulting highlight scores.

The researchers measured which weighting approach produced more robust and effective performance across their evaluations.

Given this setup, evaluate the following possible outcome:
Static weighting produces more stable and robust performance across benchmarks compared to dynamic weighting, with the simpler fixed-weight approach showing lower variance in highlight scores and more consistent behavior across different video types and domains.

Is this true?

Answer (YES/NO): YES